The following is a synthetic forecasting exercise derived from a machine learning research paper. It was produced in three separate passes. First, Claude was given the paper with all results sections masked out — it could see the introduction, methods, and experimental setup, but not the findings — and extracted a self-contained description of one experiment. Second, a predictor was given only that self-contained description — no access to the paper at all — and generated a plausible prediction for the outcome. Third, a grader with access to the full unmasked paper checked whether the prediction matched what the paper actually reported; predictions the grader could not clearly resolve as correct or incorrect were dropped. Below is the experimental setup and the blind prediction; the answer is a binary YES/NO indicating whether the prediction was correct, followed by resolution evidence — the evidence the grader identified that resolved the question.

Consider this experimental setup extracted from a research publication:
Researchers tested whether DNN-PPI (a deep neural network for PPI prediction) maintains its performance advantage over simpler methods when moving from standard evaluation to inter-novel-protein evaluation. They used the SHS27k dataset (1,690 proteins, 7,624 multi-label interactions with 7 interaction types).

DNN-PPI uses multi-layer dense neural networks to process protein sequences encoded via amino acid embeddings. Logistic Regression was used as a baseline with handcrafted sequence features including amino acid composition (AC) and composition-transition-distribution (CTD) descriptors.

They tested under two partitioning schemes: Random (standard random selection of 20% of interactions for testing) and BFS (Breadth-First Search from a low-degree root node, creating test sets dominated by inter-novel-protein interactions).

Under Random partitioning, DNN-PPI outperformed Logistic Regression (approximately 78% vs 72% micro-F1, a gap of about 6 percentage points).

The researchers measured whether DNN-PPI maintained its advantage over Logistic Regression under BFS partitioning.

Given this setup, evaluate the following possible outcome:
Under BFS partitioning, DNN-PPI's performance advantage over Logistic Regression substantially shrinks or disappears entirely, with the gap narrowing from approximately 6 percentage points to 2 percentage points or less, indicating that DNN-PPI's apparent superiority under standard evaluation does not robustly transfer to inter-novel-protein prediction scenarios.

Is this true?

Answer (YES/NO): NO